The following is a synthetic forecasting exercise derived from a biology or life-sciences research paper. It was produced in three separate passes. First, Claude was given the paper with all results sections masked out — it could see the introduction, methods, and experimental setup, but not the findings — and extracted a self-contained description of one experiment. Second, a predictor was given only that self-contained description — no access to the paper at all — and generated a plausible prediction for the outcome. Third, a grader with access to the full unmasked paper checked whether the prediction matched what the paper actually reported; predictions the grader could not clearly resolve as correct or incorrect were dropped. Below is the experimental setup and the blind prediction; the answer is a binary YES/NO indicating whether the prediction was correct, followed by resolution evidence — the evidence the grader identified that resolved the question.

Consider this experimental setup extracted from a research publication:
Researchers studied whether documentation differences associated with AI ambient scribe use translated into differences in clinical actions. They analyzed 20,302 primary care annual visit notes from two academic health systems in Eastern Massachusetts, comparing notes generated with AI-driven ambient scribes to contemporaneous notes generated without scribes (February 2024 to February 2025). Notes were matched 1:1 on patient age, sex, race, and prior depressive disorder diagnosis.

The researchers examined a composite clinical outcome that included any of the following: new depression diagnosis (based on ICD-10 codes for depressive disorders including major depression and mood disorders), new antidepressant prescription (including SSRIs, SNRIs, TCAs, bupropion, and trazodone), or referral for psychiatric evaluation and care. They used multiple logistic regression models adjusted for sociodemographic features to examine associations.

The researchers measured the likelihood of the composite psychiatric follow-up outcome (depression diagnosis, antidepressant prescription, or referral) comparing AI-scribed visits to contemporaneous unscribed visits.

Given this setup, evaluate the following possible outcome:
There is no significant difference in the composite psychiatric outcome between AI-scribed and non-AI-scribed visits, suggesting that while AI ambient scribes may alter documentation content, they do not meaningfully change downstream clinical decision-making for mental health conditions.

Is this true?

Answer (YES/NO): NO